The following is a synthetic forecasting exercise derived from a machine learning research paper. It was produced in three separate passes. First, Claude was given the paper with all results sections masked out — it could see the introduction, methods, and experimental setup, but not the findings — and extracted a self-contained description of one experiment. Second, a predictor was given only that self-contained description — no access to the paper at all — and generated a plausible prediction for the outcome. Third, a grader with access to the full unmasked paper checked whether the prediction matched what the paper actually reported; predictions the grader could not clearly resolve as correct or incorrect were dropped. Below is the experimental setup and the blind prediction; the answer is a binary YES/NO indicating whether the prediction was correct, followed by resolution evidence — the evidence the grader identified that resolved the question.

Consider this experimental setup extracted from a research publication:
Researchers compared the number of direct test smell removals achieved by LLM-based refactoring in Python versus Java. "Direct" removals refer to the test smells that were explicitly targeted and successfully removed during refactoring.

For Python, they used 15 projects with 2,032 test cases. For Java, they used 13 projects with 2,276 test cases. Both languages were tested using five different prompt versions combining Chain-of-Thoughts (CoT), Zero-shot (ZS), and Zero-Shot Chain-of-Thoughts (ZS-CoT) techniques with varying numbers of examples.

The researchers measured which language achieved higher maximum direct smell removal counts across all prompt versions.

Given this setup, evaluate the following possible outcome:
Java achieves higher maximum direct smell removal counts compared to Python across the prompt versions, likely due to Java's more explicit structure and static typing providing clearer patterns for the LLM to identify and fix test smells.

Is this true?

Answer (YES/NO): NO